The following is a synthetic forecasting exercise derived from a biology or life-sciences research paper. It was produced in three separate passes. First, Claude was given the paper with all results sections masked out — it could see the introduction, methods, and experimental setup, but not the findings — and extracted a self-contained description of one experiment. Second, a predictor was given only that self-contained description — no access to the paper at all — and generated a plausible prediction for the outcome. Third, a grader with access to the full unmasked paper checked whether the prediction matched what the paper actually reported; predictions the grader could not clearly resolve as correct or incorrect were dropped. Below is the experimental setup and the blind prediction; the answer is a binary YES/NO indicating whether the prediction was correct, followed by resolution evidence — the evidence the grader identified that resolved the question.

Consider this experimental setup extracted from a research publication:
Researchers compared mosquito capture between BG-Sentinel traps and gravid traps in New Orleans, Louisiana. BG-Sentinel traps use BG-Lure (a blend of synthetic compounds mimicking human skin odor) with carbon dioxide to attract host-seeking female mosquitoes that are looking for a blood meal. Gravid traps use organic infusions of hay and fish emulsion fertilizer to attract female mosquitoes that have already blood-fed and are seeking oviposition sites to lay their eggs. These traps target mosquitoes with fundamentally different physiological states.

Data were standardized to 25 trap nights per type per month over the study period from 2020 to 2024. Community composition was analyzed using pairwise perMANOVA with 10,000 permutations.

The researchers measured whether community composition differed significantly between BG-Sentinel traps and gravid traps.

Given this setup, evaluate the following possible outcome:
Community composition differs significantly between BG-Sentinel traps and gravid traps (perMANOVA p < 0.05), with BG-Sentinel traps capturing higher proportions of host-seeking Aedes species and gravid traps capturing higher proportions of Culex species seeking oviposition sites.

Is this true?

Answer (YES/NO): YES